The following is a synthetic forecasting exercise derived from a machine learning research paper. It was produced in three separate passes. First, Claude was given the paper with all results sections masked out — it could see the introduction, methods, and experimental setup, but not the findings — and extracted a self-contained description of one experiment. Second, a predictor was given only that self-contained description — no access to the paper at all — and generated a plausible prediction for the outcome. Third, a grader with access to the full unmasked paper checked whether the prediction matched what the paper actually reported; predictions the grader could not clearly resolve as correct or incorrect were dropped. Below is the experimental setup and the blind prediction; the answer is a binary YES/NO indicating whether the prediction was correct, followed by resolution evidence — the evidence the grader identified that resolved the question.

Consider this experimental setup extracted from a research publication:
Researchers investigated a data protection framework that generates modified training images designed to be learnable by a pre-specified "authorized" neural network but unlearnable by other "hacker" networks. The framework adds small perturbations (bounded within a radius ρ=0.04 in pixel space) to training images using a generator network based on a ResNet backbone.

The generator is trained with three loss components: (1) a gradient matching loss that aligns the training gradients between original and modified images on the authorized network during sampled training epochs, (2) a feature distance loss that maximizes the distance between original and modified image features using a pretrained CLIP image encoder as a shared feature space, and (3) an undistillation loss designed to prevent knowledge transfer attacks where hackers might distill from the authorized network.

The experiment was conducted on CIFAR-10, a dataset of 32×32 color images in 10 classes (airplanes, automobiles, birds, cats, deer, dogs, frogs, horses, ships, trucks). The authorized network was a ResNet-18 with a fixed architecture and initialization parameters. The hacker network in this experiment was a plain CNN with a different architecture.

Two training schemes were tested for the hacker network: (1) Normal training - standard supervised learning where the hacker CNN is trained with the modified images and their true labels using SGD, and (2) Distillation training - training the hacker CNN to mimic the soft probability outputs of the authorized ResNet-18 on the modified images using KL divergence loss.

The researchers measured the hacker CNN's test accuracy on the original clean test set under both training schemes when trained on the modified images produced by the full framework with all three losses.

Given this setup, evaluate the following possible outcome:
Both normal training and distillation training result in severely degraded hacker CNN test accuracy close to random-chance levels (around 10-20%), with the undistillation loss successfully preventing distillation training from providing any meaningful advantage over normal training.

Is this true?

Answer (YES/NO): NO